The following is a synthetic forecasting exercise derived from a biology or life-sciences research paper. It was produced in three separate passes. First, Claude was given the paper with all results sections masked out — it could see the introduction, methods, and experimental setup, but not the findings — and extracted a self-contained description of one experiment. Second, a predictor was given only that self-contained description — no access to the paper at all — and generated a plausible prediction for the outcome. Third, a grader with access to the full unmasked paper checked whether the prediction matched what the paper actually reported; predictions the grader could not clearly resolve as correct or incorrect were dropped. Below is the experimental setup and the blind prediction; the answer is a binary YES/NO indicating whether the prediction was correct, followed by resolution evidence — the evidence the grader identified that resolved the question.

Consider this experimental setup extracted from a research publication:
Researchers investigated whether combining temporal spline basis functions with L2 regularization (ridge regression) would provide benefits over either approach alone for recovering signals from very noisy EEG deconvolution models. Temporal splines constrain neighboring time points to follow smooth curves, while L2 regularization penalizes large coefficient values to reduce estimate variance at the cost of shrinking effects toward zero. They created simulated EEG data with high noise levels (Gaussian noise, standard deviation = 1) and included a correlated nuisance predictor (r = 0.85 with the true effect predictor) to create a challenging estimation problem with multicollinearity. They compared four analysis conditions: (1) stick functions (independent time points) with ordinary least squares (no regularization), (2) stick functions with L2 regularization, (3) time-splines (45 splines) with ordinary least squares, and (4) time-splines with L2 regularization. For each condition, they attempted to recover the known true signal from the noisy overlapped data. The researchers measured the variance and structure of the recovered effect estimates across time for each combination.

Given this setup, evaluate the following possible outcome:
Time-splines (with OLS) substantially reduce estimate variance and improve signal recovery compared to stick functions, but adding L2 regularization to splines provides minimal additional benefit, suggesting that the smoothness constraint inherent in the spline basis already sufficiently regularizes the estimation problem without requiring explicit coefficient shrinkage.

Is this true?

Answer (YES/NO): NO